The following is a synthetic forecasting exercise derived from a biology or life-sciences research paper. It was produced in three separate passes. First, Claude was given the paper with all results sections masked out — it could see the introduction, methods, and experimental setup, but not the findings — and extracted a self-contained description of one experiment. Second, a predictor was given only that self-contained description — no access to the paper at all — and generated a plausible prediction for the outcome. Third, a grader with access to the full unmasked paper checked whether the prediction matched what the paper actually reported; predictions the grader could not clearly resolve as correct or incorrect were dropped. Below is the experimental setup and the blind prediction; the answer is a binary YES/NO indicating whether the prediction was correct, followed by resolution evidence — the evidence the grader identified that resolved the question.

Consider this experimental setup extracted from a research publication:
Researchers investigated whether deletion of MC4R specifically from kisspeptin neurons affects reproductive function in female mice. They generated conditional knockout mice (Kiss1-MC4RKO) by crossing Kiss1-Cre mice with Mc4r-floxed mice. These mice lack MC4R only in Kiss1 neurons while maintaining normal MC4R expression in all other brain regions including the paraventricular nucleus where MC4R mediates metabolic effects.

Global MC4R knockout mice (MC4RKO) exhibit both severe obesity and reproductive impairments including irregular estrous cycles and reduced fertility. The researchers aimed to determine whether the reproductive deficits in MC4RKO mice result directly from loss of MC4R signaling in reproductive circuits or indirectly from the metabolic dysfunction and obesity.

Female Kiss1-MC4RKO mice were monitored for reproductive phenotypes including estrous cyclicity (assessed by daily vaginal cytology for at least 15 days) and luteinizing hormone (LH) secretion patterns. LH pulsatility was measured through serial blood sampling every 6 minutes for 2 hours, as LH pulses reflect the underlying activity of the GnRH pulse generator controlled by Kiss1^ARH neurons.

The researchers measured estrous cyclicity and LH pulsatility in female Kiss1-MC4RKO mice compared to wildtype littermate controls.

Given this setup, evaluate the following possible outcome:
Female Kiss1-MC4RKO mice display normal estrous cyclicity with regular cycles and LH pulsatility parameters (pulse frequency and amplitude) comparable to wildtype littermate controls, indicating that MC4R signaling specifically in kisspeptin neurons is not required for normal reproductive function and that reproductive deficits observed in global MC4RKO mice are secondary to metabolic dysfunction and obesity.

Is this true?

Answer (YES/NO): NO